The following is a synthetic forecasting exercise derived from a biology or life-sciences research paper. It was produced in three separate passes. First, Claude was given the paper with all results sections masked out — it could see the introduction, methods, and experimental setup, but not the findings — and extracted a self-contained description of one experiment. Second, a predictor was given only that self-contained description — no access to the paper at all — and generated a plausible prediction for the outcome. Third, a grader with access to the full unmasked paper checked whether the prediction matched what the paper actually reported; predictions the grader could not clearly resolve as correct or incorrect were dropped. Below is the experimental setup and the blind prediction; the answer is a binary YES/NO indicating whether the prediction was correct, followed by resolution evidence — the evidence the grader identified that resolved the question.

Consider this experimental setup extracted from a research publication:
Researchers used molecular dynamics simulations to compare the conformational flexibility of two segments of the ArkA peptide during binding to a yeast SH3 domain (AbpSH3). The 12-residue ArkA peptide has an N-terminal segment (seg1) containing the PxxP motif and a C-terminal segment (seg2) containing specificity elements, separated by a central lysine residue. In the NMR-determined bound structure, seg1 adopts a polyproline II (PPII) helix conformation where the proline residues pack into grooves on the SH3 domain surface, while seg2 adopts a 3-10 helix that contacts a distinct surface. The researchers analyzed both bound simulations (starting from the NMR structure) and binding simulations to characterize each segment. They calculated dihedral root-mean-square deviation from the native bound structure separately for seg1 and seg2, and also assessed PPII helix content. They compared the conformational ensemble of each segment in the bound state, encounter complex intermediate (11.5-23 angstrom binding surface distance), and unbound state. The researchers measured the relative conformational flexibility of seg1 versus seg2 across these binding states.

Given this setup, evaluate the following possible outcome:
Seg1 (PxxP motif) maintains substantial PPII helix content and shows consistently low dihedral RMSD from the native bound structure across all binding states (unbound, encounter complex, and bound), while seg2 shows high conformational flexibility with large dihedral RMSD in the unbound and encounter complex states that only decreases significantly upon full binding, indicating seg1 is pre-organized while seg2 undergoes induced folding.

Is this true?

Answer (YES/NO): NO